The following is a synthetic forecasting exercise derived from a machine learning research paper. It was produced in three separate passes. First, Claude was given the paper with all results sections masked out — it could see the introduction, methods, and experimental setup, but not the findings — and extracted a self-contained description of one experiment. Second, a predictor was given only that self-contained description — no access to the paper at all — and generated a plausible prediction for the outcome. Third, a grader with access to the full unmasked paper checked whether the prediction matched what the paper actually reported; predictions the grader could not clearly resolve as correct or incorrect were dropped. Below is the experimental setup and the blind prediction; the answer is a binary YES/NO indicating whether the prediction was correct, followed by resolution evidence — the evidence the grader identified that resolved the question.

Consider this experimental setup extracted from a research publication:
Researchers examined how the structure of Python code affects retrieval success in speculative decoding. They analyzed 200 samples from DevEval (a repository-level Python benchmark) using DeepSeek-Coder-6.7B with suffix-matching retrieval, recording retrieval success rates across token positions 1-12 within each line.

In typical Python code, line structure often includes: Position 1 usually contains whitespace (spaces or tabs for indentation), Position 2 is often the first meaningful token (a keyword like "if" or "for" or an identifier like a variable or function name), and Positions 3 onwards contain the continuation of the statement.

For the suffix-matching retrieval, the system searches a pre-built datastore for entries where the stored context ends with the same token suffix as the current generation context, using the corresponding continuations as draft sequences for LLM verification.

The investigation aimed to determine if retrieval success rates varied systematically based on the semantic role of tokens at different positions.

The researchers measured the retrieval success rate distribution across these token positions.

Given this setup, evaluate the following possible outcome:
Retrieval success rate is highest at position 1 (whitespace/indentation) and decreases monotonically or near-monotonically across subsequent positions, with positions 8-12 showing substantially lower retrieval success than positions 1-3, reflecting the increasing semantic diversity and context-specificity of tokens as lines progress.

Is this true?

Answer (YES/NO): NO